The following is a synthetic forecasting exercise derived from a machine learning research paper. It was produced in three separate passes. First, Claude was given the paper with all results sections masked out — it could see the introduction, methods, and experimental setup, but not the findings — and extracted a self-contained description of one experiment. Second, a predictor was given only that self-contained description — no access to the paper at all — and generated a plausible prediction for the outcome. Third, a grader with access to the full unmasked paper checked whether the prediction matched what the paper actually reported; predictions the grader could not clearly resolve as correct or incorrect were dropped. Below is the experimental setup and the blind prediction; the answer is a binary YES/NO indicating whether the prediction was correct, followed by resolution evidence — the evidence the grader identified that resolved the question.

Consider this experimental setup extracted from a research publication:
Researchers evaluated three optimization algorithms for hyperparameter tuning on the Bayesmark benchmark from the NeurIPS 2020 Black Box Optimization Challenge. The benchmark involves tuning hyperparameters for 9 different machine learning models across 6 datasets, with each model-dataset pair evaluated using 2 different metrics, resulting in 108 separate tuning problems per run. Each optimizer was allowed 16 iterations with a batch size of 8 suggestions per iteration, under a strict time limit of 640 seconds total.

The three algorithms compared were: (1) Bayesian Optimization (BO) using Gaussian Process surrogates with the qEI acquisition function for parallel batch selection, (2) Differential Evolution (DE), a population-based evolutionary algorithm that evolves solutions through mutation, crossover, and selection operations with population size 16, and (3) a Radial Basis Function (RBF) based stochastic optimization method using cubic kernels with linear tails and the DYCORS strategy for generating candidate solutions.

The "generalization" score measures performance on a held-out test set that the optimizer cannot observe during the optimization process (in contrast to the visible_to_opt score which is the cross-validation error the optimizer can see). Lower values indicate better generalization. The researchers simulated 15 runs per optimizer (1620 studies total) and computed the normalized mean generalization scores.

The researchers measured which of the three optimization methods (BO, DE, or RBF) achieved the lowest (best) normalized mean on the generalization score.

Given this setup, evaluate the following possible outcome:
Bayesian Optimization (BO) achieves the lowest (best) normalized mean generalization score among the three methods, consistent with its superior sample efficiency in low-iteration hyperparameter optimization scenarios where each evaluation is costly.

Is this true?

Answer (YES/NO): NO